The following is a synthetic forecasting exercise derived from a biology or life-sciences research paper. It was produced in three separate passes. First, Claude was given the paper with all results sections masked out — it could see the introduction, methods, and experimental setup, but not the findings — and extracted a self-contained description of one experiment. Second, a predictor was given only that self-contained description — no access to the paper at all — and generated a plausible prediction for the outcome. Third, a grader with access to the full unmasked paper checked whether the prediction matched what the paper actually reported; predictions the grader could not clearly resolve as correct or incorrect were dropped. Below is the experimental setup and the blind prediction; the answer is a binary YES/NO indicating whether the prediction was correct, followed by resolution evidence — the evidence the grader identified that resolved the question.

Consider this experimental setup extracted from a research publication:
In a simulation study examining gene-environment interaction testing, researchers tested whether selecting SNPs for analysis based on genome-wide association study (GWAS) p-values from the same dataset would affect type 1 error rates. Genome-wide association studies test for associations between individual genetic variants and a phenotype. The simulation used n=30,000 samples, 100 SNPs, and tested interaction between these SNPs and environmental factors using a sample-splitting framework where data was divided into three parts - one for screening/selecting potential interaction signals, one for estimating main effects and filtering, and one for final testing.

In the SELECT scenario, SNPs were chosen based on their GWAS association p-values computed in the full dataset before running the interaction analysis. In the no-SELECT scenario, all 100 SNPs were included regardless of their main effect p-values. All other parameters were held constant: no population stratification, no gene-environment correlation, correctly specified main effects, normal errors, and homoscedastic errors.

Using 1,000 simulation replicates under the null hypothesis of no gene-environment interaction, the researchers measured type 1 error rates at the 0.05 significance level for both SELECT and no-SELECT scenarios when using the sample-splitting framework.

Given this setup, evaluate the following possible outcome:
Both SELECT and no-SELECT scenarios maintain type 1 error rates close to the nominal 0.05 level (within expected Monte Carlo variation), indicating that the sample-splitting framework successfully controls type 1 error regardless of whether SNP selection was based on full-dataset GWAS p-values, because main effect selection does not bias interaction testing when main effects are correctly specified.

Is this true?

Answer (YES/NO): YES